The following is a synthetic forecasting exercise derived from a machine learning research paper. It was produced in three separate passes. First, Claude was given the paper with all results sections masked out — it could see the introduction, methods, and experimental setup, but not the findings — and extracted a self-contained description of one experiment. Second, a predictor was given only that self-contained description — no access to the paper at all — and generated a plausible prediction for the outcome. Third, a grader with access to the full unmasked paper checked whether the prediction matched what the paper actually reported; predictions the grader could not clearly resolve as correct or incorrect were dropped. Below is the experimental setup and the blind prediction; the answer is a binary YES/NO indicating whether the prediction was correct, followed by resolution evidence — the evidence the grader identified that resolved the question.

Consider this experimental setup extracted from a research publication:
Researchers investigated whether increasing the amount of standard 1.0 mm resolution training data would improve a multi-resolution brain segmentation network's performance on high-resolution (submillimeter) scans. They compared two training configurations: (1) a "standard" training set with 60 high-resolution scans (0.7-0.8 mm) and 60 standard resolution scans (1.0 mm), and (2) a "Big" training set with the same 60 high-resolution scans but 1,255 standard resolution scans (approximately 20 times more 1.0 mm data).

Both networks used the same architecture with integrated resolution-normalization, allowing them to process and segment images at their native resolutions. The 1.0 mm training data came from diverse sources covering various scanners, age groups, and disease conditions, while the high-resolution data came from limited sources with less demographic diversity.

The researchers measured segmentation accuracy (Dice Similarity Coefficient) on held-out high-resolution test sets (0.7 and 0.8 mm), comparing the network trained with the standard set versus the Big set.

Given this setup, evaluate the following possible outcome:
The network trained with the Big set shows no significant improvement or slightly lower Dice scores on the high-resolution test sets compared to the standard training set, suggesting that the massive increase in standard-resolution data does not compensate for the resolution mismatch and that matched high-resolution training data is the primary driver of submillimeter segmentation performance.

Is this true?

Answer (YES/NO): NO